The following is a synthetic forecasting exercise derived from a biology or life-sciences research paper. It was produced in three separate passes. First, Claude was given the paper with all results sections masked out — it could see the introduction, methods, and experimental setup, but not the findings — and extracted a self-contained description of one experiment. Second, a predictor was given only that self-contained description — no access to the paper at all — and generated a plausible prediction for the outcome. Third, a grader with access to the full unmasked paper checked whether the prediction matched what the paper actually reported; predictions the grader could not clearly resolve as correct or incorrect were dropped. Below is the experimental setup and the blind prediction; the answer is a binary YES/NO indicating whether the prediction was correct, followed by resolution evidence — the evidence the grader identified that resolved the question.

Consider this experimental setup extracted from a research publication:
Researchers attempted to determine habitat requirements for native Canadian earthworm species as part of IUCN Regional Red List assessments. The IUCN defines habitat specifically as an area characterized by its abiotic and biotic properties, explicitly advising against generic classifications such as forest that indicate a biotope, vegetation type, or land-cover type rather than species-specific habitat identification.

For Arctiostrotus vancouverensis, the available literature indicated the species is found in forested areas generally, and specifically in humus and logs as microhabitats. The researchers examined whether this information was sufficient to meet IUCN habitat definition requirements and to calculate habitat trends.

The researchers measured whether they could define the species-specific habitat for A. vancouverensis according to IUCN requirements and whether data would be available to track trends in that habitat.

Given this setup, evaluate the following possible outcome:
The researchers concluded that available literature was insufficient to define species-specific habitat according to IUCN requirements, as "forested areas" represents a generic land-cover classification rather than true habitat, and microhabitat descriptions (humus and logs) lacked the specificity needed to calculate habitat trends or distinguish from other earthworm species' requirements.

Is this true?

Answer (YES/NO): NO